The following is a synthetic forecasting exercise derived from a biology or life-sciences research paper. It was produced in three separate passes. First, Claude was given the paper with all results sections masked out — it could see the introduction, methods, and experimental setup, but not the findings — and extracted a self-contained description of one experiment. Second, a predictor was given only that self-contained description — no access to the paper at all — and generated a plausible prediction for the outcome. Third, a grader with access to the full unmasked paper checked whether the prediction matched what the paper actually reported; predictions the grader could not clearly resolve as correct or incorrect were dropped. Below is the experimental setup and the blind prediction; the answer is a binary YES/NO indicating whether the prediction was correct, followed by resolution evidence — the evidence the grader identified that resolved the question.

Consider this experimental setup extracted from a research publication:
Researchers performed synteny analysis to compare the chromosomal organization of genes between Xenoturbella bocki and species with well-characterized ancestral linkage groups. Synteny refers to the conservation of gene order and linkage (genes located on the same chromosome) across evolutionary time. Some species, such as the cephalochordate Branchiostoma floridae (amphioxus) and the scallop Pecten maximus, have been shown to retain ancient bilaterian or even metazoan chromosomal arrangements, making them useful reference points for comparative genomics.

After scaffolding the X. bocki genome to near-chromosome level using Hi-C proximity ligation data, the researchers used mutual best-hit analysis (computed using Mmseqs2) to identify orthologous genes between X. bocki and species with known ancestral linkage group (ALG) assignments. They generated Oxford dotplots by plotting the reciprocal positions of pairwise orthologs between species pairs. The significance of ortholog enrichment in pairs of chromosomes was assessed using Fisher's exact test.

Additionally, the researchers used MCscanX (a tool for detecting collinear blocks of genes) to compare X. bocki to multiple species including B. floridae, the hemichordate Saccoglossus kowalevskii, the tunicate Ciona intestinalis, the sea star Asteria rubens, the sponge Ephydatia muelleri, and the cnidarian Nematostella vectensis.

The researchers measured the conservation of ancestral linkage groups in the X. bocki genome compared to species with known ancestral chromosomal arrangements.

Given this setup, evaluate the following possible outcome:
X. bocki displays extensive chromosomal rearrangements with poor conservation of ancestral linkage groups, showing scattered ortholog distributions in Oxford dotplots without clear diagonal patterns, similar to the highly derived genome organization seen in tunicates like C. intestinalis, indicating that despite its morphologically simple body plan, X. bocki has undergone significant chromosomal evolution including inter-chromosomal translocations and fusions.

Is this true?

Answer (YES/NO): NO